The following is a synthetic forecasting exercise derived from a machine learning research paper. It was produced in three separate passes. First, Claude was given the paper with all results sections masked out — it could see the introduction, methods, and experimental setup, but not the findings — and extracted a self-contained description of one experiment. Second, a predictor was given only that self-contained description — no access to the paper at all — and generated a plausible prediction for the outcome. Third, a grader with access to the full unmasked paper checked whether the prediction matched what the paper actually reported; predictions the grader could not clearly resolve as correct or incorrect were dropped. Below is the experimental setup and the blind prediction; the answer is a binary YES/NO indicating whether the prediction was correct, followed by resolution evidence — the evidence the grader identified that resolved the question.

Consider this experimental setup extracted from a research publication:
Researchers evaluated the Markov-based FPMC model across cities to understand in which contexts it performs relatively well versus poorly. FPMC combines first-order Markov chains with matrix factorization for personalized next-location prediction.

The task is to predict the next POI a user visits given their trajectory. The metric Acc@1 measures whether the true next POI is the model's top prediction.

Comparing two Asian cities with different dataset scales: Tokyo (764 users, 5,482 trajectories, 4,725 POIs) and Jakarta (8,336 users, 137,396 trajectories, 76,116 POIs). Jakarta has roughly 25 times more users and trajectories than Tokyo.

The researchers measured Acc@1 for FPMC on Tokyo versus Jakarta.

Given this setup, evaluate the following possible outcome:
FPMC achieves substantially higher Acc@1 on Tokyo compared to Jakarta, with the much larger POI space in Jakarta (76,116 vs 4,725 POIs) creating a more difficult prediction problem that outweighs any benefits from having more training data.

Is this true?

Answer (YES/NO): YES